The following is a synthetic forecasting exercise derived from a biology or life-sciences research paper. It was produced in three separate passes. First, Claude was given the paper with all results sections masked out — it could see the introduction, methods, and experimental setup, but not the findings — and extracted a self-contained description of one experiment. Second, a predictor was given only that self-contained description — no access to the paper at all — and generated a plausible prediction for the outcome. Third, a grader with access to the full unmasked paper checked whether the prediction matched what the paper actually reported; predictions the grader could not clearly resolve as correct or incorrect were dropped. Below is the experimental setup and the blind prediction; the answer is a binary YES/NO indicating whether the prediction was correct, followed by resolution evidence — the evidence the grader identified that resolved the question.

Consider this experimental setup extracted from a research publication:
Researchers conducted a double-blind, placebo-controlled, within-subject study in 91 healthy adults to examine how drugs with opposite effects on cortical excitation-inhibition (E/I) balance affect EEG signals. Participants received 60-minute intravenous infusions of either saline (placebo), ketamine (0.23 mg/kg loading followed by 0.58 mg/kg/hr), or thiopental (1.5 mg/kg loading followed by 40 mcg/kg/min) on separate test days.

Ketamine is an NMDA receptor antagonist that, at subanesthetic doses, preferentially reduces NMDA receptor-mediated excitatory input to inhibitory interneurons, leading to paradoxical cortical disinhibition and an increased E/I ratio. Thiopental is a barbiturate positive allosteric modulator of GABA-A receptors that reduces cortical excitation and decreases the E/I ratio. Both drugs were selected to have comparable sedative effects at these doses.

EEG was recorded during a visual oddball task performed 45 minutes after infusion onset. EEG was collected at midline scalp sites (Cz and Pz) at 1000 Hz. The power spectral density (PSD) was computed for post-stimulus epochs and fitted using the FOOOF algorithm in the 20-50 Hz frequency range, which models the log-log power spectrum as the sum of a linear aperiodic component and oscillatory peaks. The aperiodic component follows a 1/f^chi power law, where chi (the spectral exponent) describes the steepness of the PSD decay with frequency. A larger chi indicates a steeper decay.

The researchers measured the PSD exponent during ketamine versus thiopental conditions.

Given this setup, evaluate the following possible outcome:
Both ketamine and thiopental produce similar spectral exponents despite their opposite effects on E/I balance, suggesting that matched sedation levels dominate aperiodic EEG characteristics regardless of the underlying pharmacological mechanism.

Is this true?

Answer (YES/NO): NO